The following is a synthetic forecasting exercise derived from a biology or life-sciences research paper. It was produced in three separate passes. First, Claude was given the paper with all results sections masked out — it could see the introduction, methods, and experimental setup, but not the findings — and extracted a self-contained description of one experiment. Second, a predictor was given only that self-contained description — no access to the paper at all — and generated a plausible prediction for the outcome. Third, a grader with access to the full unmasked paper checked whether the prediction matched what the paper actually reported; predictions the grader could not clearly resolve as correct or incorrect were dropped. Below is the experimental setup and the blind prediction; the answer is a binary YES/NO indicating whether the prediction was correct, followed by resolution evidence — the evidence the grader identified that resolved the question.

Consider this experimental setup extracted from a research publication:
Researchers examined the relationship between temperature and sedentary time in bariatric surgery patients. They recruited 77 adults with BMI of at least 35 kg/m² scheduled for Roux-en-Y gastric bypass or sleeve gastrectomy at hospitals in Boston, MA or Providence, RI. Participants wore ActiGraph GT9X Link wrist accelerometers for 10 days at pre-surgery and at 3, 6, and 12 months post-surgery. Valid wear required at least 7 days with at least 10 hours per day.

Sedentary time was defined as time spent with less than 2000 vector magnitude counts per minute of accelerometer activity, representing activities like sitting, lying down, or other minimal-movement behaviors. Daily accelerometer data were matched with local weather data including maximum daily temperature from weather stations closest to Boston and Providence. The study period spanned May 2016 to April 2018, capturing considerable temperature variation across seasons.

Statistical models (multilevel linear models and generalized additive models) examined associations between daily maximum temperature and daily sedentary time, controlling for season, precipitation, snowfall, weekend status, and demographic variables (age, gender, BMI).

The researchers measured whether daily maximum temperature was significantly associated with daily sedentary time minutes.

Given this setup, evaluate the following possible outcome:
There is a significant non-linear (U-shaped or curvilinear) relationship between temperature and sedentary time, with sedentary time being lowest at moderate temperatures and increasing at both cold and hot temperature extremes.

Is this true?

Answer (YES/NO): NO